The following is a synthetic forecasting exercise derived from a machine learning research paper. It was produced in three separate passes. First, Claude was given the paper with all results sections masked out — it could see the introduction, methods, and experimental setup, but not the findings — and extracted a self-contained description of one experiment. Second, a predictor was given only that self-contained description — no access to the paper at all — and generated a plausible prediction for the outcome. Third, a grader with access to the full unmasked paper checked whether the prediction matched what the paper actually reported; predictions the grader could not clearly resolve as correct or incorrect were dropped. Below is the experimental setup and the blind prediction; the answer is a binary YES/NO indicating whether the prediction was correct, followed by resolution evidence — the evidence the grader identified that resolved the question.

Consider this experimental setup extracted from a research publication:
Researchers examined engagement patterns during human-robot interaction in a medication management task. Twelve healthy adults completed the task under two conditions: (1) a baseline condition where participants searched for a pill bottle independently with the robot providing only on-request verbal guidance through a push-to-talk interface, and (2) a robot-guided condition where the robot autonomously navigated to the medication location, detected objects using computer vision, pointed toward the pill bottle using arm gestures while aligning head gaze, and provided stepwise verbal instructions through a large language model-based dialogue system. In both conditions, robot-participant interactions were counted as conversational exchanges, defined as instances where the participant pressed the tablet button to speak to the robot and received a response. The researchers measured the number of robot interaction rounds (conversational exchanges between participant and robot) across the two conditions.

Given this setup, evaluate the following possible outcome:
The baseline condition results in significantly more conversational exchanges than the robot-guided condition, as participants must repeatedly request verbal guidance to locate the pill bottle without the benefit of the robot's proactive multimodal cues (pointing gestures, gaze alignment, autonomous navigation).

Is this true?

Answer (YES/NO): NO